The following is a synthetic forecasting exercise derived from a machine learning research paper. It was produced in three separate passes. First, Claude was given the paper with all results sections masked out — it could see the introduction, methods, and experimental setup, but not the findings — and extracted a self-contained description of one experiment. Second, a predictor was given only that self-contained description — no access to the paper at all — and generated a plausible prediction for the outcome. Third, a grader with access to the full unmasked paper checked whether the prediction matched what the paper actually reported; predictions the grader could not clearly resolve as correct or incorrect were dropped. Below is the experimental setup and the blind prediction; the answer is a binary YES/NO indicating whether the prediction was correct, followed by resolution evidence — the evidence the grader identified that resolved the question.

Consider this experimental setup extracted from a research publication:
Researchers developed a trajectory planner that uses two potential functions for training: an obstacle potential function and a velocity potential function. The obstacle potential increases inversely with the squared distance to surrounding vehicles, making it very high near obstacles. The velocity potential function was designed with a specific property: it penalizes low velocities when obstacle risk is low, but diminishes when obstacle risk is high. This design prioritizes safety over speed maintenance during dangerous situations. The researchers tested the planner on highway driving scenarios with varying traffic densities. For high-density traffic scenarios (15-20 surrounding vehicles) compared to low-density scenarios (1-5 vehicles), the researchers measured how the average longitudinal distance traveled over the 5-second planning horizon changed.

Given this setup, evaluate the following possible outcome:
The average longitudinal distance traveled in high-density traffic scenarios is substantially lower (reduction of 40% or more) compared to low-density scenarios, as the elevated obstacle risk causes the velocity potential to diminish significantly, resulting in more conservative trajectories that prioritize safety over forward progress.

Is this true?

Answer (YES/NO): NO